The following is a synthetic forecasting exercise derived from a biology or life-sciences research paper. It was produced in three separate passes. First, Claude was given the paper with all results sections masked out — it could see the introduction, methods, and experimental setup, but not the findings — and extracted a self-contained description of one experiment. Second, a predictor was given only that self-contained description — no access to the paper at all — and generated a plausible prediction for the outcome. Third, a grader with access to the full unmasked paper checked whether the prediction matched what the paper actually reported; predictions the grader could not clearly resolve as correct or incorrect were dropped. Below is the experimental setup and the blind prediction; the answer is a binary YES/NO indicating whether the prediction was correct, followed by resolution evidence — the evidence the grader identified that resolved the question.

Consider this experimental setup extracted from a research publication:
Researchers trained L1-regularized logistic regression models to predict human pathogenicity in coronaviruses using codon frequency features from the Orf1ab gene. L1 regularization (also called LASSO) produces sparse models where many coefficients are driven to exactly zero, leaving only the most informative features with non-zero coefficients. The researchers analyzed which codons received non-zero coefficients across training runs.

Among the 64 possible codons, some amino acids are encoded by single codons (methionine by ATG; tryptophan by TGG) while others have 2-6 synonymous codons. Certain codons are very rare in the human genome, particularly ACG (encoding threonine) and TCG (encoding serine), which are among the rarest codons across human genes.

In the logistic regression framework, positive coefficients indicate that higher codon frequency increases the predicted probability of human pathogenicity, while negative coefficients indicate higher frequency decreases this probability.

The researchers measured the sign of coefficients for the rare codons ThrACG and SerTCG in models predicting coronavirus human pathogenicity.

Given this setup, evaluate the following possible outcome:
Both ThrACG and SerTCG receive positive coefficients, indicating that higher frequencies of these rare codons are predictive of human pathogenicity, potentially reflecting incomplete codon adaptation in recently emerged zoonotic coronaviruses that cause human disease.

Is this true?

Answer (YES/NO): NO